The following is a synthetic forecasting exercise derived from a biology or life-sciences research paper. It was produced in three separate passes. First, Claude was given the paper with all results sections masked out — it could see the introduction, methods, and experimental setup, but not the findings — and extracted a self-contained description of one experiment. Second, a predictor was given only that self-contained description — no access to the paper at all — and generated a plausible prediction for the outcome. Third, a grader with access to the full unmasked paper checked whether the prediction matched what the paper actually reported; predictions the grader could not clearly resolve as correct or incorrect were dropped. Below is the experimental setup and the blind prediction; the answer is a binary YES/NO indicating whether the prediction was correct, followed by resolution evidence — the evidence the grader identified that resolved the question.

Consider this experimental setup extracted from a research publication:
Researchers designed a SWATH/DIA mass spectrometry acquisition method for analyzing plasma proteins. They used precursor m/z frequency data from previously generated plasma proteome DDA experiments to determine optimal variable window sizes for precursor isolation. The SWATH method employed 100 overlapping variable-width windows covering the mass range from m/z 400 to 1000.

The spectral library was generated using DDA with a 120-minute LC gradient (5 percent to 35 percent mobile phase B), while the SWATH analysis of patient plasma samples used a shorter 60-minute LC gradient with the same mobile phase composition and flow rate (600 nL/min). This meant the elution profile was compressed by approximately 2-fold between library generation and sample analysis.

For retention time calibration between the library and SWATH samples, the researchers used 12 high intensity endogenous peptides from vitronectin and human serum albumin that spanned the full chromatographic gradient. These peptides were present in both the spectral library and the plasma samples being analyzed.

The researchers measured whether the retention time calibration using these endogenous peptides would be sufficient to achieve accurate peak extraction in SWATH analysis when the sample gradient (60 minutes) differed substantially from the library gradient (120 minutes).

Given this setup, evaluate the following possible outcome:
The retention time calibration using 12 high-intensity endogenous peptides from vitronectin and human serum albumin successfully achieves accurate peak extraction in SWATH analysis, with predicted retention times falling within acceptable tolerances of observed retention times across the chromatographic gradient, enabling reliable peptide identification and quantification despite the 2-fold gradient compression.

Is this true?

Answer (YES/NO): NO